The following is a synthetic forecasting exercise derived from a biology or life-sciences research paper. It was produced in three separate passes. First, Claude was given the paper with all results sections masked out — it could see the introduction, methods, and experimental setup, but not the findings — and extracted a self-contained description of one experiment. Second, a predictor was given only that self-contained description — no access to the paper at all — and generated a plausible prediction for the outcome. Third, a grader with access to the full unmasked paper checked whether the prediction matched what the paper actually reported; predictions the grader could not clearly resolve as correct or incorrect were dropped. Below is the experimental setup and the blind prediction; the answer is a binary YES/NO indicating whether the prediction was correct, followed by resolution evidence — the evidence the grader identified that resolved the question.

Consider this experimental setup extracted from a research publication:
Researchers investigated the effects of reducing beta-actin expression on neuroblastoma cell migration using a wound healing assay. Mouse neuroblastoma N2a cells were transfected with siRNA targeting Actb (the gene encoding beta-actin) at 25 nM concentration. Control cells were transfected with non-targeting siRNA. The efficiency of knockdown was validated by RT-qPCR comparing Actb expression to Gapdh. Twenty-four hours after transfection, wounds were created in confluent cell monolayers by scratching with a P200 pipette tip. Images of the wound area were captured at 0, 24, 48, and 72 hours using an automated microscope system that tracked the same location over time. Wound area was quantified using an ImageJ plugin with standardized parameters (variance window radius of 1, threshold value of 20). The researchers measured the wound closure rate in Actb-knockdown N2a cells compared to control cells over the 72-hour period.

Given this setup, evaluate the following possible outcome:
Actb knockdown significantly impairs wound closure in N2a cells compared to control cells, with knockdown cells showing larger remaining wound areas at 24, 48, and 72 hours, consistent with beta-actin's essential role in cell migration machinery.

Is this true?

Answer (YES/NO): YES